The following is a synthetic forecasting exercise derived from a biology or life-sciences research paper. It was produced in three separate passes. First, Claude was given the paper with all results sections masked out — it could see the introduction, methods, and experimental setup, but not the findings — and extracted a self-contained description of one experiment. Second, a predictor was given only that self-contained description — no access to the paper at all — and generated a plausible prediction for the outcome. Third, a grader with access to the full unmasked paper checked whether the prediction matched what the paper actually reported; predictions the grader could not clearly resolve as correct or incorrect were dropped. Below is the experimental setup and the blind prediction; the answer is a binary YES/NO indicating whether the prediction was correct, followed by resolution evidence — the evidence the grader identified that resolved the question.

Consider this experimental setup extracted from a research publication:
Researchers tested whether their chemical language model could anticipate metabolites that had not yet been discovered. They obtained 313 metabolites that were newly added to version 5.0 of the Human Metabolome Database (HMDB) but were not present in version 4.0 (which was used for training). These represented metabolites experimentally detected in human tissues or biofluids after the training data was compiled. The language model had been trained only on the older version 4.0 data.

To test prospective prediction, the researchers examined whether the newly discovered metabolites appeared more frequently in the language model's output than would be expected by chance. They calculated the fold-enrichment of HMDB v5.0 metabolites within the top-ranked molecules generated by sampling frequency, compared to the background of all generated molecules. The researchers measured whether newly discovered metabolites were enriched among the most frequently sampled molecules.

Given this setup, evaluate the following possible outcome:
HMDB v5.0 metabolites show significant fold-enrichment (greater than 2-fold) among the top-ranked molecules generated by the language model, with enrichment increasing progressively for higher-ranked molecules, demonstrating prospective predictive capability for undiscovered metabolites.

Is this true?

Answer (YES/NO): YES